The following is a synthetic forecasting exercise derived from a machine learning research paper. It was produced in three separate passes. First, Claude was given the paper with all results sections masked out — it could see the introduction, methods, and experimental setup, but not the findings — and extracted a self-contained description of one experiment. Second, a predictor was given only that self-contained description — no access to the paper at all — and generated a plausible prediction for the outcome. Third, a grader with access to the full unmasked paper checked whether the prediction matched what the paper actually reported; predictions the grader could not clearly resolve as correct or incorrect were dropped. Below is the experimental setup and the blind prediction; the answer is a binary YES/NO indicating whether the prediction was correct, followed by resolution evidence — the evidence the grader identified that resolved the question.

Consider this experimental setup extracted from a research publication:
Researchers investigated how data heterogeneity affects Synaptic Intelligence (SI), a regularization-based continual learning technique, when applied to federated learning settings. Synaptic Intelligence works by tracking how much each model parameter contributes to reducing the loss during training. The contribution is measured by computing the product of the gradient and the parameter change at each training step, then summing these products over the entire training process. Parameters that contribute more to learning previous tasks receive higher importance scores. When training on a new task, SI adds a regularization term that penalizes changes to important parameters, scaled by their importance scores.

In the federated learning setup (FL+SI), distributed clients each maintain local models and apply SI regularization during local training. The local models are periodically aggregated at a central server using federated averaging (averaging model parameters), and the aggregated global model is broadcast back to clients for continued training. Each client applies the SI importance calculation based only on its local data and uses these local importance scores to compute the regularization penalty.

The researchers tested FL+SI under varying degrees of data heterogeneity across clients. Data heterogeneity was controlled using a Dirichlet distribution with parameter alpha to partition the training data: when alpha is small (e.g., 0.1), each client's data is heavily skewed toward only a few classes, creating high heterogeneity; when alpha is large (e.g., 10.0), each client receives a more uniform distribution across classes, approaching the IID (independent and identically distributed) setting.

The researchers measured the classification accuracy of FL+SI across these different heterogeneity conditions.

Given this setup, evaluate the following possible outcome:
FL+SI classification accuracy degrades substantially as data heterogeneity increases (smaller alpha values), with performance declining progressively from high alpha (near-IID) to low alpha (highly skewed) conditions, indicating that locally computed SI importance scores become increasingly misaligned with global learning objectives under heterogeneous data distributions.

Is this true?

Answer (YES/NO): YES